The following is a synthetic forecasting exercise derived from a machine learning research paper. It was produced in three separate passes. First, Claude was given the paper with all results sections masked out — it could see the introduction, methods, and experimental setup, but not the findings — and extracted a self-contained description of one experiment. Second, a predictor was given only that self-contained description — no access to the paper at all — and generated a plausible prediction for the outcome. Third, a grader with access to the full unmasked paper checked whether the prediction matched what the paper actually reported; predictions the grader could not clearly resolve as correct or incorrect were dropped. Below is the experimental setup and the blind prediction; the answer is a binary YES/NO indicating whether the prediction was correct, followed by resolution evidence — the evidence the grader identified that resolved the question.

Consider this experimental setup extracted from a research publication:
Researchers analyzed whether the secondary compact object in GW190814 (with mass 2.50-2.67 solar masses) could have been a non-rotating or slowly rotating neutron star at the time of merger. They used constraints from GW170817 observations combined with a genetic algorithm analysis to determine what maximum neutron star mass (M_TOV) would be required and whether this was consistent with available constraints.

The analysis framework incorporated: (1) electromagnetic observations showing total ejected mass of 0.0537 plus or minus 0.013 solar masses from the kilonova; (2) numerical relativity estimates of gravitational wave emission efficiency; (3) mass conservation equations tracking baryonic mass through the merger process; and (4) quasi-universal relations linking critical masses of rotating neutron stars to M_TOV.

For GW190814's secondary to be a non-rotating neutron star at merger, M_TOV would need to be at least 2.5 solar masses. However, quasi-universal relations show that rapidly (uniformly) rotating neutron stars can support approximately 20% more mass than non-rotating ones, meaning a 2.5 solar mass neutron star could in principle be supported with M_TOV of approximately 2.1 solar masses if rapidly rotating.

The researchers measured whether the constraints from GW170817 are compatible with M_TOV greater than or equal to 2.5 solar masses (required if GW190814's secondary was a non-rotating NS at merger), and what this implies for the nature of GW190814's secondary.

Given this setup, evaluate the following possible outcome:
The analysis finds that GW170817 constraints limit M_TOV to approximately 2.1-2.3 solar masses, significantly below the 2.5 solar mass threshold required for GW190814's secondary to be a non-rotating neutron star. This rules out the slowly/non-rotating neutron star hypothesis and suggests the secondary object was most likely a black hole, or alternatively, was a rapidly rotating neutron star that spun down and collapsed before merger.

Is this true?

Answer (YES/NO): YES